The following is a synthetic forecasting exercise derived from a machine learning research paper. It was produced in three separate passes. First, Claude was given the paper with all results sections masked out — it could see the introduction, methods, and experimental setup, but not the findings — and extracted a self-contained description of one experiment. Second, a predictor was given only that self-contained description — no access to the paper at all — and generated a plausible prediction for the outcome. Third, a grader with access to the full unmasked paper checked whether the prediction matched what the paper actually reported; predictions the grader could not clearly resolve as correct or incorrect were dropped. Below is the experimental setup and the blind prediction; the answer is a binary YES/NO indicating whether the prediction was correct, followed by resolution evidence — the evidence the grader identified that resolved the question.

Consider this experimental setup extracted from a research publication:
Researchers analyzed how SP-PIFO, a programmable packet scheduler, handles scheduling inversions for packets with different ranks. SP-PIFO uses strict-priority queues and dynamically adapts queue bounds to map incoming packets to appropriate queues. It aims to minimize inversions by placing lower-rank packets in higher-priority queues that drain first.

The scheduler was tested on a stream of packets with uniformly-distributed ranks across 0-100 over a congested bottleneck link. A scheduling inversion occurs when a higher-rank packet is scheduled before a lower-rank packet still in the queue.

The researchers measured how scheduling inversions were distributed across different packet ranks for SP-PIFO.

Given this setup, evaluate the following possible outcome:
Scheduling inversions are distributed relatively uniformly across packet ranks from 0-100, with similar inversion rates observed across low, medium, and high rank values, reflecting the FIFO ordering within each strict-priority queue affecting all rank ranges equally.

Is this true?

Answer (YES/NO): NO